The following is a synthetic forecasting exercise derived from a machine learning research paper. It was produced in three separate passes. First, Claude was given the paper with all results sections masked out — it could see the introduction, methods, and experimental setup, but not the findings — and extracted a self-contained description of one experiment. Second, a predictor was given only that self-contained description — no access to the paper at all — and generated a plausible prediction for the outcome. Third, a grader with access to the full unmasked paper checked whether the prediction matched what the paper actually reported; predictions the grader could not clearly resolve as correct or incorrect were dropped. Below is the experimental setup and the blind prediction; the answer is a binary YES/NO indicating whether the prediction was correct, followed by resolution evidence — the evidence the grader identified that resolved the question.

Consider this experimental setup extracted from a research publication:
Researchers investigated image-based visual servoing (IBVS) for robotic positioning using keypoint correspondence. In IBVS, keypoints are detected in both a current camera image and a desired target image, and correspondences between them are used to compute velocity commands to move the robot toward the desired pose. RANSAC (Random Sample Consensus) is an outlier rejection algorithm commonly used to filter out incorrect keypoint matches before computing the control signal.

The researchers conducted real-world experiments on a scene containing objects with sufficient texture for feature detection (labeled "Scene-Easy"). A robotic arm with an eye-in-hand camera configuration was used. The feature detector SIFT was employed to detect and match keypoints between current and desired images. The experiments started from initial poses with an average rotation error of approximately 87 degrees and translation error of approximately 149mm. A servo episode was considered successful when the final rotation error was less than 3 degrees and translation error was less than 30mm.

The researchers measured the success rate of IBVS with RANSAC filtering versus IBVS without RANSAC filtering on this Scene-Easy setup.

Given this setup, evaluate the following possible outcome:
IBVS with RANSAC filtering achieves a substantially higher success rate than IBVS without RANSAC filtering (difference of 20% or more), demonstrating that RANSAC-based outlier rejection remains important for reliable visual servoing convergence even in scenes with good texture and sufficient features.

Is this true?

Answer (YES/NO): YES